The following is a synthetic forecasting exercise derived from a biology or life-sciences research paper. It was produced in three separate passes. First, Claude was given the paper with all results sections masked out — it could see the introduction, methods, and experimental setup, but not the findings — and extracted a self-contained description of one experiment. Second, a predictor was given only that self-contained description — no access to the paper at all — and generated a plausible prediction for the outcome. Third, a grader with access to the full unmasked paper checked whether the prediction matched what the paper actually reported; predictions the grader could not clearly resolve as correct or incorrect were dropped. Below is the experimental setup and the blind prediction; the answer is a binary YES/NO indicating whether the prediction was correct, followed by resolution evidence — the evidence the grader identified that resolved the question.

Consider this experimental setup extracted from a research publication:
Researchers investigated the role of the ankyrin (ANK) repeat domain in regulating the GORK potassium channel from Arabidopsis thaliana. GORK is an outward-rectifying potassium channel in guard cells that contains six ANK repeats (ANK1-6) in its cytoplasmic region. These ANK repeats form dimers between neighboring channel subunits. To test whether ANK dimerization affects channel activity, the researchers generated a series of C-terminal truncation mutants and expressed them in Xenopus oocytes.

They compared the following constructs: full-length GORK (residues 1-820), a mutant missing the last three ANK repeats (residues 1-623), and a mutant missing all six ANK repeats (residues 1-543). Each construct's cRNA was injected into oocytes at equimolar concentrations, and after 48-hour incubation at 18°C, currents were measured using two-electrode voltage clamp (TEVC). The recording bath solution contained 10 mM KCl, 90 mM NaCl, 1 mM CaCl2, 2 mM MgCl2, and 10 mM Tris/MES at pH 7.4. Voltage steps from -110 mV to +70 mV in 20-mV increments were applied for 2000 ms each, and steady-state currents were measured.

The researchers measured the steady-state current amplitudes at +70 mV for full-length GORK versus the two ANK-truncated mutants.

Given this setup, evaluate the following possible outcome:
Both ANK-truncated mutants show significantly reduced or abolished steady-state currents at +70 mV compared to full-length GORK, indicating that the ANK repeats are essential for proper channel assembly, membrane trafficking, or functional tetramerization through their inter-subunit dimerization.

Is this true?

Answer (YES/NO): NO